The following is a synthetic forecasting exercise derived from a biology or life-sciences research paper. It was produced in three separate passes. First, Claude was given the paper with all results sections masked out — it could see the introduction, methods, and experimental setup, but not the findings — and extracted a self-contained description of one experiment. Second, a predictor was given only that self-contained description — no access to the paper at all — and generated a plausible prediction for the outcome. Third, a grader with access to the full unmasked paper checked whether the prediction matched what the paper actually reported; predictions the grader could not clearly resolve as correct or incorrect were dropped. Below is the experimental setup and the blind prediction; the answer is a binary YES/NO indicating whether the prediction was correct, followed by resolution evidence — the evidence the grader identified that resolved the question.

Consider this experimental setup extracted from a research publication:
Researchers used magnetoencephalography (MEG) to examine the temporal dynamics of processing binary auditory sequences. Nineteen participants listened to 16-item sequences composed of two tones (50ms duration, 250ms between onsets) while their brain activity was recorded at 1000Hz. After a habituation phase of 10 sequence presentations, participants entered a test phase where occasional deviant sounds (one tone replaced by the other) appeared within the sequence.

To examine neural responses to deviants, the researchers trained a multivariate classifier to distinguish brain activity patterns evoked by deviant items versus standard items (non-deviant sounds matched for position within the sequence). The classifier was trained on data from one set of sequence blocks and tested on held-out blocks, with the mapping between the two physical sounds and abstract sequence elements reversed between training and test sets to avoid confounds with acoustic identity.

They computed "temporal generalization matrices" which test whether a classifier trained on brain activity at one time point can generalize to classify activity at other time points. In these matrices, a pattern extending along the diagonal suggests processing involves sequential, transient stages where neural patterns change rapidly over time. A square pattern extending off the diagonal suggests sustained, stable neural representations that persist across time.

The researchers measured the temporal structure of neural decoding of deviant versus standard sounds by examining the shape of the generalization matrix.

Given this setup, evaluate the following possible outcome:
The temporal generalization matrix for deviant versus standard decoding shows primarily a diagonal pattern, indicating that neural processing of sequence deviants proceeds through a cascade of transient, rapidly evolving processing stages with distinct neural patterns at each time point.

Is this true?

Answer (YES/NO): NO